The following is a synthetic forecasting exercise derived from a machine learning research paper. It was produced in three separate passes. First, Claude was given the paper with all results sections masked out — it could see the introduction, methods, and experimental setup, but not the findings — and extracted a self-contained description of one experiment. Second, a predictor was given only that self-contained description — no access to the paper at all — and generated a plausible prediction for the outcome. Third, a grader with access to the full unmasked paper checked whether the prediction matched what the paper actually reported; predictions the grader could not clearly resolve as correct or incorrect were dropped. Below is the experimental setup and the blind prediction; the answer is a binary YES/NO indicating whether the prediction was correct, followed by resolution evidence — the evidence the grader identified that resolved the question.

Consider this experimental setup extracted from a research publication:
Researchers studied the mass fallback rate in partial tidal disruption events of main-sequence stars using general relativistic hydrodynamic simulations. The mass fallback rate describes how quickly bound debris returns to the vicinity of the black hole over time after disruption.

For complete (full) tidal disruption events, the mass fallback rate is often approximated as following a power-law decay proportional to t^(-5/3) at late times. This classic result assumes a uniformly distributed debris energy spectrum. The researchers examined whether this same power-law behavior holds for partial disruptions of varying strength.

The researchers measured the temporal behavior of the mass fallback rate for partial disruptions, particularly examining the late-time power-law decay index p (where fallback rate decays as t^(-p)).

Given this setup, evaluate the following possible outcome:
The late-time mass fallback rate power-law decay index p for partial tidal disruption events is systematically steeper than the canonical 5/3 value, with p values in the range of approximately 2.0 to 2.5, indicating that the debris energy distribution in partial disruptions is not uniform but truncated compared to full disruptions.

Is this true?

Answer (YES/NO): NO